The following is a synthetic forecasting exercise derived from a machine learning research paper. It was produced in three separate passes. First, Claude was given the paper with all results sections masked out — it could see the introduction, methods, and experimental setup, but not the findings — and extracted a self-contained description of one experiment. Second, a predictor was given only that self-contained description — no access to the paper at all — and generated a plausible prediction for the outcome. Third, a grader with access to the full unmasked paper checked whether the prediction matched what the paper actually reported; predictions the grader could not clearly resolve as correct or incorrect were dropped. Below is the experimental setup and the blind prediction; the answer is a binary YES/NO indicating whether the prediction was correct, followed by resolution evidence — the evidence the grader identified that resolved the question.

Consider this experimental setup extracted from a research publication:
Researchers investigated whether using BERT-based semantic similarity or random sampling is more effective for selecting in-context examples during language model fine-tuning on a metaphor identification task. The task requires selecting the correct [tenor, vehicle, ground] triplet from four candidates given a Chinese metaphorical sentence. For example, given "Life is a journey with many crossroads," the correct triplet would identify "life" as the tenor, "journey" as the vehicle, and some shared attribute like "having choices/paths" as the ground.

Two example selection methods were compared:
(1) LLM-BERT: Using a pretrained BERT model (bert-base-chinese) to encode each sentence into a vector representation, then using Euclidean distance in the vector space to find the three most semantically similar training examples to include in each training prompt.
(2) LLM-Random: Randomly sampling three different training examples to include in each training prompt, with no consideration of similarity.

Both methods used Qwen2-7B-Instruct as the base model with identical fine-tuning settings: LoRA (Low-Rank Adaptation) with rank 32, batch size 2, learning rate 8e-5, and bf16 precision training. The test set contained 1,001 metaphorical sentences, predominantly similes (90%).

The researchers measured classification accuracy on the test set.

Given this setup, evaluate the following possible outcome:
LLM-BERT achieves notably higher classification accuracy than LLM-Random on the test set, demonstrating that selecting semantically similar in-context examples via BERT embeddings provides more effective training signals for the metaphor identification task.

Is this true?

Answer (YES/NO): NO